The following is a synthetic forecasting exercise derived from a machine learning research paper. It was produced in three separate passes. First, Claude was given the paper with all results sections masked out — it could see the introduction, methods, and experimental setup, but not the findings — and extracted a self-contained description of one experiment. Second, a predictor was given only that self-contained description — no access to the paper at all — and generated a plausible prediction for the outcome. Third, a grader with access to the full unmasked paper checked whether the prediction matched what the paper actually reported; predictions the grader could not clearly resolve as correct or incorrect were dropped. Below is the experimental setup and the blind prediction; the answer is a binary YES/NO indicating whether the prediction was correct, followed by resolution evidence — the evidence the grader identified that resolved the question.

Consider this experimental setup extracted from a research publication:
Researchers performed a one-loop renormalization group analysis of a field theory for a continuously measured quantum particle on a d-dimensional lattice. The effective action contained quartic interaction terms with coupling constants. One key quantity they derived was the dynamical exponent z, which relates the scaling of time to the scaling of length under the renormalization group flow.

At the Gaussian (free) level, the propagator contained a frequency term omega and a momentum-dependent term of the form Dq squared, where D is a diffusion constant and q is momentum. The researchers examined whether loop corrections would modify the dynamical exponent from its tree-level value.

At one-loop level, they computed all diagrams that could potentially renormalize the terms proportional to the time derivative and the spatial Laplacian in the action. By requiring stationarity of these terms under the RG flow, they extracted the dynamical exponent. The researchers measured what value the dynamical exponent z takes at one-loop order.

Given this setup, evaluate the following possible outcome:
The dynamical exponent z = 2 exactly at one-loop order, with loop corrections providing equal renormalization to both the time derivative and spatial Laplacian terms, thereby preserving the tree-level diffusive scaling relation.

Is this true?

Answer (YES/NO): NO